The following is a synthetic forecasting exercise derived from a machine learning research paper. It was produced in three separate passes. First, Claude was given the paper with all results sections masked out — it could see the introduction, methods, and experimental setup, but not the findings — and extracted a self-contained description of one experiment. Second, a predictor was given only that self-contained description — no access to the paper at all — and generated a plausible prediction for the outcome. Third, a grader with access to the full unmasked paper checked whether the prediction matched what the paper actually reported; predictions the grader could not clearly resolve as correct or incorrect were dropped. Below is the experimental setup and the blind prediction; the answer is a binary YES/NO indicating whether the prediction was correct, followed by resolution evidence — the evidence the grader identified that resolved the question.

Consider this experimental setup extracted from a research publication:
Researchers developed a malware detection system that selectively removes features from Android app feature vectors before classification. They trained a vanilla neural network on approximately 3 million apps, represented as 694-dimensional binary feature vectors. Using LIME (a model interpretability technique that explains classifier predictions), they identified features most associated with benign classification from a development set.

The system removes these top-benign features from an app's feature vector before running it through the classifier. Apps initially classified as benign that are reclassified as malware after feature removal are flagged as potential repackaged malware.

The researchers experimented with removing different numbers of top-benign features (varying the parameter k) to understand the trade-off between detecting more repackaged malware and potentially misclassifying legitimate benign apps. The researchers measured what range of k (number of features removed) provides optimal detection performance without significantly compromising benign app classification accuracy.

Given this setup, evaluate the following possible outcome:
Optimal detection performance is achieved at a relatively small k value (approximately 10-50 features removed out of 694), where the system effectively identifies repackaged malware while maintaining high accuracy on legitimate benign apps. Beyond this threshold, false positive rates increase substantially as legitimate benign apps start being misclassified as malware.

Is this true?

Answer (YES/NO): NO